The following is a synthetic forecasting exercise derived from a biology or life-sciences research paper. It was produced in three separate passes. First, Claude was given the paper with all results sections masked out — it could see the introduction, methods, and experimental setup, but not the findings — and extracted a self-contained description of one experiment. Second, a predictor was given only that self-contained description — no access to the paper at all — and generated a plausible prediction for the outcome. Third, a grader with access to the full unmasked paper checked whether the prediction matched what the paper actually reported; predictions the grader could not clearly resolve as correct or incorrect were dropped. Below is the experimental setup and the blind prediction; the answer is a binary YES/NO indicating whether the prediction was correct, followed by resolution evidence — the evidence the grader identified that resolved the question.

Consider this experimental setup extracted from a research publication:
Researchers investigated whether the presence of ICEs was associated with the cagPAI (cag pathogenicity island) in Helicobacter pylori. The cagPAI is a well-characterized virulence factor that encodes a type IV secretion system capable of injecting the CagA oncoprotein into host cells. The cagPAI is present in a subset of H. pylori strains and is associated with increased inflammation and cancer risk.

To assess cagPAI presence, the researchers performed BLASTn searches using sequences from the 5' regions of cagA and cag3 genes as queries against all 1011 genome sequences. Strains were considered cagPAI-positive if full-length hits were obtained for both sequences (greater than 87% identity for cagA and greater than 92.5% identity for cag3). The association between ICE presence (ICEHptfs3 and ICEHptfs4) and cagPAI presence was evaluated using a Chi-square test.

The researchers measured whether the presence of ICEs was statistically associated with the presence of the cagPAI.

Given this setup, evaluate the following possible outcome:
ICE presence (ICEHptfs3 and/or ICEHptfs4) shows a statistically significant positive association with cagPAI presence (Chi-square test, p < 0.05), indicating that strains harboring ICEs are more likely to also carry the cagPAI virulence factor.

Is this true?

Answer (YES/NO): NO